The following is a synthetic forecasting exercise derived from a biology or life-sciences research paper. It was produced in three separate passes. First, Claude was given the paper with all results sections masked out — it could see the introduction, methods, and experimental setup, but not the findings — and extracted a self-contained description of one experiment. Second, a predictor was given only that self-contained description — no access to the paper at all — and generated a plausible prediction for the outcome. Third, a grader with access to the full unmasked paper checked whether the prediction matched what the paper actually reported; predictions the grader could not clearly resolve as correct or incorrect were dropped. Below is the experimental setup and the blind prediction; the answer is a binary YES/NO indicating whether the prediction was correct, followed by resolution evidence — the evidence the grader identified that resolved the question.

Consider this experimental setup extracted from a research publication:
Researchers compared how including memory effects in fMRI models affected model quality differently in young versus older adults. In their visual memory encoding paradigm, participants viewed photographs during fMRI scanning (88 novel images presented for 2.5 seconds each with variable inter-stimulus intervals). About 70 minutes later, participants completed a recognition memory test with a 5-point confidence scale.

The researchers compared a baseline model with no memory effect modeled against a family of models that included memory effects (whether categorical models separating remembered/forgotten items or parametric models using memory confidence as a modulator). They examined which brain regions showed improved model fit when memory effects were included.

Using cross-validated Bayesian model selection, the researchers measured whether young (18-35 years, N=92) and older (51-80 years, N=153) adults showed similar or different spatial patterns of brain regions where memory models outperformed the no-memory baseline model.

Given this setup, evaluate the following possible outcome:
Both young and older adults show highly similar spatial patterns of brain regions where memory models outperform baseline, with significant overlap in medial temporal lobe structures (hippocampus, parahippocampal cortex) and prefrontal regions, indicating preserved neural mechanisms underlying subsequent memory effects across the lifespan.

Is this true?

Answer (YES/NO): NO